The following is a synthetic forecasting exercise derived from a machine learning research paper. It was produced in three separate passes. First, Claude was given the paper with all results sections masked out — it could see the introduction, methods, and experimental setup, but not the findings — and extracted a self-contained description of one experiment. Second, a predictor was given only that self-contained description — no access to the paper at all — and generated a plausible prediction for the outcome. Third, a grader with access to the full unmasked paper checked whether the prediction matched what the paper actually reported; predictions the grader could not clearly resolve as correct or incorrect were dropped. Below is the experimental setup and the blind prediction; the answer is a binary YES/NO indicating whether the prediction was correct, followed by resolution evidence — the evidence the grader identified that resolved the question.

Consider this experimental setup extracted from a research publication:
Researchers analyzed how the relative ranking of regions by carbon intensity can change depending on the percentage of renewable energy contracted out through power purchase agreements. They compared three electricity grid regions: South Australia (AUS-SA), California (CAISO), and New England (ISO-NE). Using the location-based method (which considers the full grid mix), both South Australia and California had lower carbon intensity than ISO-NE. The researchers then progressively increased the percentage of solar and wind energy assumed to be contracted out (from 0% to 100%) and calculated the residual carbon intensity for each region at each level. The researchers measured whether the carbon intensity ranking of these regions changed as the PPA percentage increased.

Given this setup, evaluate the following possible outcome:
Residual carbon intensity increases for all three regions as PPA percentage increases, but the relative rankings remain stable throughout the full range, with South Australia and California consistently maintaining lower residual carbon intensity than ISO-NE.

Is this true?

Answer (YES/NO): NO